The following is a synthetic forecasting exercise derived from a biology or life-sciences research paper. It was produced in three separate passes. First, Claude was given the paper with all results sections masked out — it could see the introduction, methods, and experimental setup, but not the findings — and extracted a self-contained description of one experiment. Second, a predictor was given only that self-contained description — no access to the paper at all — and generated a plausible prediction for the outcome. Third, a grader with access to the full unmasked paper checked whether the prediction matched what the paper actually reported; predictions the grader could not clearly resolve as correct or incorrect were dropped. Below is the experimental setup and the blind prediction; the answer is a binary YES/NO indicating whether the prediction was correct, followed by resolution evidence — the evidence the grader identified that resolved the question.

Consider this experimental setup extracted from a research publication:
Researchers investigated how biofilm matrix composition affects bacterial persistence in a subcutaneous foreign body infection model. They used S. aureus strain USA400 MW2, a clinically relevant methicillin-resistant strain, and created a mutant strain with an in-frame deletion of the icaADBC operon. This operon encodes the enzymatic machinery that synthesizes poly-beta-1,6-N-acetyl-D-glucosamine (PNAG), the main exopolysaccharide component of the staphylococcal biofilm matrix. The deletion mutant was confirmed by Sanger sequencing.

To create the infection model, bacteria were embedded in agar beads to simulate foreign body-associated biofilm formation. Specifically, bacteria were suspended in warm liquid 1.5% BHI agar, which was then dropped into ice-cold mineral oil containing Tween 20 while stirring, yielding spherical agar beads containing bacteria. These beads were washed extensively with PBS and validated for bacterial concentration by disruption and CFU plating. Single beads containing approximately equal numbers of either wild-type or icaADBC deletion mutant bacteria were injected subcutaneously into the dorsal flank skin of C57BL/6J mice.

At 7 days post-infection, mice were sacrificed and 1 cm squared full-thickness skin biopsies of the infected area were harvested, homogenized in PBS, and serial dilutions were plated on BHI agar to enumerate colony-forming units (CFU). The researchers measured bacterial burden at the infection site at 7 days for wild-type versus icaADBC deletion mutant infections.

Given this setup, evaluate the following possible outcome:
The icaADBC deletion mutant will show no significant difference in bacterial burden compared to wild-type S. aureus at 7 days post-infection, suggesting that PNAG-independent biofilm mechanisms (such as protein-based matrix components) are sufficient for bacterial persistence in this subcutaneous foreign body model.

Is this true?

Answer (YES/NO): NO